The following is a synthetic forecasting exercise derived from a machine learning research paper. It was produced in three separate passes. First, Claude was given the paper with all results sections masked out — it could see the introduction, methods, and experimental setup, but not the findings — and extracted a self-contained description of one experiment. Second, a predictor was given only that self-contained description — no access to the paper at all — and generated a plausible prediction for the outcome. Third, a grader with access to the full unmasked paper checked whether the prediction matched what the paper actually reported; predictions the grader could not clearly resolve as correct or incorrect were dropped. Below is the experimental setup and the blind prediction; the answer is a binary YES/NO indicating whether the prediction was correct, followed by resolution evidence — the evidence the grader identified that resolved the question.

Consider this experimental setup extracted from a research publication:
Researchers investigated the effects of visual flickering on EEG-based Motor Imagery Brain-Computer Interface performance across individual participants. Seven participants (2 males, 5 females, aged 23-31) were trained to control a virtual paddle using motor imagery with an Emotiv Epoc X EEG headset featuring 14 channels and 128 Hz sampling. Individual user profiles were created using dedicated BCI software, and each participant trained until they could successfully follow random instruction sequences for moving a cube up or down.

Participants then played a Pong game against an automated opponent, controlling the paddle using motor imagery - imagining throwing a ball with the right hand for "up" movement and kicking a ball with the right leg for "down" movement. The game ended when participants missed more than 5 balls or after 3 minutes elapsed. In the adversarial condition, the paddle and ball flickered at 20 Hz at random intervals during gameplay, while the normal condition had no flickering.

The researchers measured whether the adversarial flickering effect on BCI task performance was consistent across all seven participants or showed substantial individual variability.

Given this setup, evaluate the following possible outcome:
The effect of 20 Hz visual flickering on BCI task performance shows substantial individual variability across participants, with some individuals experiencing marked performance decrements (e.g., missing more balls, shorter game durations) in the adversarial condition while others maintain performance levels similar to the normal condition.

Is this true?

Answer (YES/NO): NO